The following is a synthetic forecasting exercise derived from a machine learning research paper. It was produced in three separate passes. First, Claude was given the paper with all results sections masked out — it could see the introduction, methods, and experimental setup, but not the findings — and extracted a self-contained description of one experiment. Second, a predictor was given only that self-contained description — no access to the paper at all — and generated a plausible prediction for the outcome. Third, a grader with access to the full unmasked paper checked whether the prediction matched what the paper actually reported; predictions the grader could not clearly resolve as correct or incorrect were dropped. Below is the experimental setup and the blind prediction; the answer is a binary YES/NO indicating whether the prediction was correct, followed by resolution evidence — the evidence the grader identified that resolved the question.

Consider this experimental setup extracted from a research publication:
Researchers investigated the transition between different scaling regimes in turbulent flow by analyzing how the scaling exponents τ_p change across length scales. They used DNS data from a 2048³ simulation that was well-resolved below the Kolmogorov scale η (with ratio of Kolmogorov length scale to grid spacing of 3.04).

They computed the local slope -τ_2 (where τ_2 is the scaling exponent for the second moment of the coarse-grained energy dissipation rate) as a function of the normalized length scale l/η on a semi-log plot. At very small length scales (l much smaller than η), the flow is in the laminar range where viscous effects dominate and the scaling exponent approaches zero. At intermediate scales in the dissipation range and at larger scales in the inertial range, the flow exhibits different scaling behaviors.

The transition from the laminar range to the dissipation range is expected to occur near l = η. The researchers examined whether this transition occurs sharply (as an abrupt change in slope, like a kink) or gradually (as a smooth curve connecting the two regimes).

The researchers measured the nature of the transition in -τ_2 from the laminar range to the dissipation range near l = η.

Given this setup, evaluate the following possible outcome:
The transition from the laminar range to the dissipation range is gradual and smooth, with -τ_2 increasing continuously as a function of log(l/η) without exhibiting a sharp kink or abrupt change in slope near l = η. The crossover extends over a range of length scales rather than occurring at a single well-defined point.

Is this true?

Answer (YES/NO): YES